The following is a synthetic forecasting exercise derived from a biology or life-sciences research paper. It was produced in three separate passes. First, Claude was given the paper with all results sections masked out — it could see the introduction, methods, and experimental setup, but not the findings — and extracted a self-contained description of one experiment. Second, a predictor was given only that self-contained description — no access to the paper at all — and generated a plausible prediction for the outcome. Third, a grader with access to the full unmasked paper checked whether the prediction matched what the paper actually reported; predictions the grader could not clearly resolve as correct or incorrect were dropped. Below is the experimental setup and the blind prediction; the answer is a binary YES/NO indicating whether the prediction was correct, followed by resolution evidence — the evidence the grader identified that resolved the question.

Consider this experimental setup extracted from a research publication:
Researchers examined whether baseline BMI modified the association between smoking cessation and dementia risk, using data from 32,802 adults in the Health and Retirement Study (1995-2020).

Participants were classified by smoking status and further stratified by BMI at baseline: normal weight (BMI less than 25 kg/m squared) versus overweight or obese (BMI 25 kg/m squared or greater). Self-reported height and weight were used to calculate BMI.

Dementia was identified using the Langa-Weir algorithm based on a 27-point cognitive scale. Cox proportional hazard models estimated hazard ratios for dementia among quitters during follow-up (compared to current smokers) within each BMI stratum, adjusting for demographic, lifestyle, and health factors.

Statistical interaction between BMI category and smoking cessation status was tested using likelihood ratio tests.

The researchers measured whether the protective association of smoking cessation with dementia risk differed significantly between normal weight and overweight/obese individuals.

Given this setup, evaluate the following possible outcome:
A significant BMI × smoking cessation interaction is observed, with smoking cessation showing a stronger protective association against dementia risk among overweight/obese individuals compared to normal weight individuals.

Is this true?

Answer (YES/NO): NO